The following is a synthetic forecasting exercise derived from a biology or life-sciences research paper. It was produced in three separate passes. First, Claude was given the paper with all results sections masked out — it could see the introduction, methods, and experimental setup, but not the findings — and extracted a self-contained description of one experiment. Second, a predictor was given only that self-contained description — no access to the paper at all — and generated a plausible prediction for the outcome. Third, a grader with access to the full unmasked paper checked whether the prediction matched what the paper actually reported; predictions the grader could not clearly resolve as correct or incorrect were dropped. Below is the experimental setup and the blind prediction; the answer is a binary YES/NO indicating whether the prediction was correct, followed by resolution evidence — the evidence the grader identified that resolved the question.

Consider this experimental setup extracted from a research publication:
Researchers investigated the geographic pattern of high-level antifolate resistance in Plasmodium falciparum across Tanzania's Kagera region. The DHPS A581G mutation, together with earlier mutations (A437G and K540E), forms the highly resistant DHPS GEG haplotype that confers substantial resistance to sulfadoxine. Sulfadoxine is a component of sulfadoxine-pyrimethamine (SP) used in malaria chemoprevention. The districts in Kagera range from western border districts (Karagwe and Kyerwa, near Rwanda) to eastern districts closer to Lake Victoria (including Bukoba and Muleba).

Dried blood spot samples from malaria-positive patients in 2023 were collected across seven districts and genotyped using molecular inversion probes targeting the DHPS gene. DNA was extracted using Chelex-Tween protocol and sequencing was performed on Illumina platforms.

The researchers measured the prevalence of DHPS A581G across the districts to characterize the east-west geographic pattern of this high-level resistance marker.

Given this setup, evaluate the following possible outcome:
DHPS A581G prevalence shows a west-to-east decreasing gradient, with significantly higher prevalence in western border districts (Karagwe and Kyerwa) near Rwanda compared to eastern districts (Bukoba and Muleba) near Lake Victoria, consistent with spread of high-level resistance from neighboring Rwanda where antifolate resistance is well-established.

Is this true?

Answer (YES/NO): NO